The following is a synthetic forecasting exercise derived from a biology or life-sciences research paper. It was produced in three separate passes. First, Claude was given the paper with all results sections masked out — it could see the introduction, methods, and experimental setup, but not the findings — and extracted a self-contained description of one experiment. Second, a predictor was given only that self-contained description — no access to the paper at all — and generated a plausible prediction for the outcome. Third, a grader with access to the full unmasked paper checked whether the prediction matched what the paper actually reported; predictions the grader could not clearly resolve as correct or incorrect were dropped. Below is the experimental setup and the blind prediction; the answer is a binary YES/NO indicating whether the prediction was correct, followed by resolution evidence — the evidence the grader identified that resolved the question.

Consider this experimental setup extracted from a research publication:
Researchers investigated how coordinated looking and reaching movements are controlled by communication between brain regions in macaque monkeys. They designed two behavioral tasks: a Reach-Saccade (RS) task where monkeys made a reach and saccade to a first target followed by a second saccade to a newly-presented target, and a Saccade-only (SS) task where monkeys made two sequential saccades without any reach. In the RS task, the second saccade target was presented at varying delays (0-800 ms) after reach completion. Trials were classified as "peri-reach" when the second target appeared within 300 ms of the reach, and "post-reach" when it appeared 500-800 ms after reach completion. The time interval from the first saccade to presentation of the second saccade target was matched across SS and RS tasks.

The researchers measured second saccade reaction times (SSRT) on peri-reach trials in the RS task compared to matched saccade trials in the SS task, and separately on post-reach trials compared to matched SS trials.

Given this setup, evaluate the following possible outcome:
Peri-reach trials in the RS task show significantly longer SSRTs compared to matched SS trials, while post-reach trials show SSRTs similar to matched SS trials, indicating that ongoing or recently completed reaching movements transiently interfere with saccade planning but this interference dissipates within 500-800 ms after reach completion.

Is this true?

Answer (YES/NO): NO